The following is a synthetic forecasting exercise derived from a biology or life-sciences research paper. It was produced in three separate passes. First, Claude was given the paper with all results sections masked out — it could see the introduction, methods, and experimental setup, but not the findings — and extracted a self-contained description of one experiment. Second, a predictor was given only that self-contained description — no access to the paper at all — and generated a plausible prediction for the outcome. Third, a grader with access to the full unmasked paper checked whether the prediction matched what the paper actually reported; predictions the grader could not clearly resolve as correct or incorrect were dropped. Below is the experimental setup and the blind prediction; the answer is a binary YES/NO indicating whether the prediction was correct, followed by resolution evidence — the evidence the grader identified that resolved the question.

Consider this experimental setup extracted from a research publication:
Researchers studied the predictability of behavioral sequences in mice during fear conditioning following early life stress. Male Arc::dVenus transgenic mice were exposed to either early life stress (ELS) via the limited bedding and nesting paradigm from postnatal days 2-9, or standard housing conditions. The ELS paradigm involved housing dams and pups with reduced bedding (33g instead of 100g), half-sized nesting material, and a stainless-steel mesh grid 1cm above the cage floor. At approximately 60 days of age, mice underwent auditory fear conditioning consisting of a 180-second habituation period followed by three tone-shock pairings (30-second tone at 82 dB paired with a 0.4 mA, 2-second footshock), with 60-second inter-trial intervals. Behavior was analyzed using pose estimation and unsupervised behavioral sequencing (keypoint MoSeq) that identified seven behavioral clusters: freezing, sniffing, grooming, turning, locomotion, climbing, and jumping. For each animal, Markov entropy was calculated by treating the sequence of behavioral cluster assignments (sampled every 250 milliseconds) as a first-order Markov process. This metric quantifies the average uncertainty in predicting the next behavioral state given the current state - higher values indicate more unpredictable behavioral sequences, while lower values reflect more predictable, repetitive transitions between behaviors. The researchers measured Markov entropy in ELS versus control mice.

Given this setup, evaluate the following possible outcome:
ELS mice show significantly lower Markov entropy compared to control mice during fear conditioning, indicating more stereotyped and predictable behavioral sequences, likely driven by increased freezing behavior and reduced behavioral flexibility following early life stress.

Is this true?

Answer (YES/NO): NO